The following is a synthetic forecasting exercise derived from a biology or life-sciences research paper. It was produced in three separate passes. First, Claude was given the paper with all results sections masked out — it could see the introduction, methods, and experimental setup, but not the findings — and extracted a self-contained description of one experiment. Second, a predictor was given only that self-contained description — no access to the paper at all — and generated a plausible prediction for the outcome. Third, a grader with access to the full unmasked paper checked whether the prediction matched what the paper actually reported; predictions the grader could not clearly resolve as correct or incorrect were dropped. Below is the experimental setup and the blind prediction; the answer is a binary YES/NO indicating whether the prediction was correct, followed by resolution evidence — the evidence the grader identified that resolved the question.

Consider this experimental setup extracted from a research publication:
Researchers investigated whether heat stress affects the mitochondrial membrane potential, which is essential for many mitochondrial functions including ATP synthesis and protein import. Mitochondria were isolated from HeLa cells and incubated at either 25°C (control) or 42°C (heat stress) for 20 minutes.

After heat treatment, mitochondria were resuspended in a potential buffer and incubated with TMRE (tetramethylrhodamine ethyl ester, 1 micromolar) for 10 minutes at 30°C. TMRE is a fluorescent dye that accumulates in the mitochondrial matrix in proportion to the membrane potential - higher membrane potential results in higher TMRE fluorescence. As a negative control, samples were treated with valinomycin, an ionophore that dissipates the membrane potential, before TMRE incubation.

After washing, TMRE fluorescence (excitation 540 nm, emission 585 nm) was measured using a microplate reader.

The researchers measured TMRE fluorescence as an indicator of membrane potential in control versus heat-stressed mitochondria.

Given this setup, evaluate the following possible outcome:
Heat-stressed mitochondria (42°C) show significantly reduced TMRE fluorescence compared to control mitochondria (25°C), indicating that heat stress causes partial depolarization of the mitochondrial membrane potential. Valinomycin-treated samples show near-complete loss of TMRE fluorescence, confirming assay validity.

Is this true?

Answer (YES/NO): YES